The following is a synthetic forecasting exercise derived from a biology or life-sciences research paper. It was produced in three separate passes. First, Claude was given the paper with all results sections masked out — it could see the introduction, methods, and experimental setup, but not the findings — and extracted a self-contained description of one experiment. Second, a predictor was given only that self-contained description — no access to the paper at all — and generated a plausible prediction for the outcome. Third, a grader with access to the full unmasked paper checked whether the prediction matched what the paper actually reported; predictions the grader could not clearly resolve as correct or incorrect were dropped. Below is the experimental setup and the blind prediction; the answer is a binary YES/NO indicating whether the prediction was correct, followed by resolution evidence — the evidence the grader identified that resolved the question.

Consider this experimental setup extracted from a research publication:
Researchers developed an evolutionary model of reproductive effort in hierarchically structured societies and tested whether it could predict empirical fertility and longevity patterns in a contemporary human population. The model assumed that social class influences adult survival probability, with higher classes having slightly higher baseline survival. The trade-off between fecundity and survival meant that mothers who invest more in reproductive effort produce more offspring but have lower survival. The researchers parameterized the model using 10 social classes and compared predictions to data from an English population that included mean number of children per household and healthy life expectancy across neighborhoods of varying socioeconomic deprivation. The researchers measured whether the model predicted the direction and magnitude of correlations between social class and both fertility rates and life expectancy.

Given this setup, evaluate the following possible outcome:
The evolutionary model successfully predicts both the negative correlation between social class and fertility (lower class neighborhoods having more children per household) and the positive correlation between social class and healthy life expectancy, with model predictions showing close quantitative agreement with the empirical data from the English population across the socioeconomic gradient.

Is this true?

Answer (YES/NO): YES